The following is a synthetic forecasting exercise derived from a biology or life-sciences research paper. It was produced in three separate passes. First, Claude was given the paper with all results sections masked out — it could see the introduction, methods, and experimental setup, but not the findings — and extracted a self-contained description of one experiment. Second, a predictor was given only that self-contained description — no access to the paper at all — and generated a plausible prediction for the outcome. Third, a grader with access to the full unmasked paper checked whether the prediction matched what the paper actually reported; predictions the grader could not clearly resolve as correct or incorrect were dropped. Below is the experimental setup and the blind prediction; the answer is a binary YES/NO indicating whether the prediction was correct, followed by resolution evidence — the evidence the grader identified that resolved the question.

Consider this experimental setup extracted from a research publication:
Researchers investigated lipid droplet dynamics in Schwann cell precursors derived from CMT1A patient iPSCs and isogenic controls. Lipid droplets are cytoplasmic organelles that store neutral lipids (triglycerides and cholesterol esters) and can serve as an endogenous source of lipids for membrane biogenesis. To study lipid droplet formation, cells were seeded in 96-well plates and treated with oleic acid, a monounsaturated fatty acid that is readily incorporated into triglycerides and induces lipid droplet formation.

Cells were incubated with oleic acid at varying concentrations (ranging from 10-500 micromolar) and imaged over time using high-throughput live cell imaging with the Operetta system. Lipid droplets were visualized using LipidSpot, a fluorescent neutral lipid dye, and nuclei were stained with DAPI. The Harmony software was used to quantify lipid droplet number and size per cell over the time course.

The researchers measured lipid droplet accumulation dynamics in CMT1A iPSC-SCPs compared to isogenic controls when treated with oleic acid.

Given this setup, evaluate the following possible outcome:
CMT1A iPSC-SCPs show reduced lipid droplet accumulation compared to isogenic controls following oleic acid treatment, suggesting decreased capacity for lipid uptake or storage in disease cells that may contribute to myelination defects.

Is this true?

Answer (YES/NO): NO